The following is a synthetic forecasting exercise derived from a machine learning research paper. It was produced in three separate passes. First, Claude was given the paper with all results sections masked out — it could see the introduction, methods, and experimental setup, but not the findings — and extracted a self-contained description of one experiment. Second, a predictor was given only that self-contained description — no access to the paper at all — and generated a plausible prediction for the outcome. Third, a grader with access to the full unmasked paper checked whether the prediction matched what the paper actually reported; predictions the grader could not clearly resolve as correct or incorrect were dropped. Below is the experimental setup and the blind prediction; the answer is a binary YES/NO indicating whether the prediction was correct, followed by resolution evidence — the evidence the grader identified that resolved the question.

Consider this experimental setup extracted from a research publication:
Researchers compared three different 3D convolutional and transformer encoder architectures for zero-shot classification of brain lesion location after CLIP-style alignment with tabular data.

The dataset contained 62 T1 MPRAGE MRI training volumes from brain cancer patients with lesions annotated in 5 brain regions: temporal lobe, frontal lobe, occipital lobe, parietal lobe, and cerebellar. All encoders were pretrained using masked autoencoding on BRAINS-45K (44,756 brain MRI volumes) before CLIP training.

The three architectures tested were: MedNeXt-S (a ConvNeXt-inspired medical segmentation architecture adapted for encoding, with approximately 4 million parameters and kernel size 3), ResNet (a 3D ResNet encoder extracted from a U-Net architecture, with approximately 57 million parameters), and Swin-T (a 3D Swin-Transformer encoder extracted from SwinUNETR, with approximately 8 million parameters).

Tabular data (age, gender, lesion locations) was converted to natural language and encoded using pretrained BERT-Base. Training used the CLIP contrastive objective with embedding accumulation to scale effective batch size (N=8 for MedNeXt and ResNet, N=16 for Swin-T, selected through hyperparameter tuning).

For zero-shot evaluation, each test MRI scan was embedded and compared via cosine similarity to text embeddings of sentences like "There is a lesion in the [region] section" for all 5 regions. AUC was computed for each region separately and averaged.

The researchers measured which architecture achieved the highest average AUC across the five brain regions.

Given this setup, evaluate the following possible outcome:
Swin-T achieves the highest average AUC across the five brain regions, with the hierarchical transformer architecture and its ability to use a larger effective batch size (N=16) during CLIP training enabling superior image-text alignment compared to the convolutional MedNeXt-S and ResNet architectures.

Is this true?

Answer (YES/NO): YES